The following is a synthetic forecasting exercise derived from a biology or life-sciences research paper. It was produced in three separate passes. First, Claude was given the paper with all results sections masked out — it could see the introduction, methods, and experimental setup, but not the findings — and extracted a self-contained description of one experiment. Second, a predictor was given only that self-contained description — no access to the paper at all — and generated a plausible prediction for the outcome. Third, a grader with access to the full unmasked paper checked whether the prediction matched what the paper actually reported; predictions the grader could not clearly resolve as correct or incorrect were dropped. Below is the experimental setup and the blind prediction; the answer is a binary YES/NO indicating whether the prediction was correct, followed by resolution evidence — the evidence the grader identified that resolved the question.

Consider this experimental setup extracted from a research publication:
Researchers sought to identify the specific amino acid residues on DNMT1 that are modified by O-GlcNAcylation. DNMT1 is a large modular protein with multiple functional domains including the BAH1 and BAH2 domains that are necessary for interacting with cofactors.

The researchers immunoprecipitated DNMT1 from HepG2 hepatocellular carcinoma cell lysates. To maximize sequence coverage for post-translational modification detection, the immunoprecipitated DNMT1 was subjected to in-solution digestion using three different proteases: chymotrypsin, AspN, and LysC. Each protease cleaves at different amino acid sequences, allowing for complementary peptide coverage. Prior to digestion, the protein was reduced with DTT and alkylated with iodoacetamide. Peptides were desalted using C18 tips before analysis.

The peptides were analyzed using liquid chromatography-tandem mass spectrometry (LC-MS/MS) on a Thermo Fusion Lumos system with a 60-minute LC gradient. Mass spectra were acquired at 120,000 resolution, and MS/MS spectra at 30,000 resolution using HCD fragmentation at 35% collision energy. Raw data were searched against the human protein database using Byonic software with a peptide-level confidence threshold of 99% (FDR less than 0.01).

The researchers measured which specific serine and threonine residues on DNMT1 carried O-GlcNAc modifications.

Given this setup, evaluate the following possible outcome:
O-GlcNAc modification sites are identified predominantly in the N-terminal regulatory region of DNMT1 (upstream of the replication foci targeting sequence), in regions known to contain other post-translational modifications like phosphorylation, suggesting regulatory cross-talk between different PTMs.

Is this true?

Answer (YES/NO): NO